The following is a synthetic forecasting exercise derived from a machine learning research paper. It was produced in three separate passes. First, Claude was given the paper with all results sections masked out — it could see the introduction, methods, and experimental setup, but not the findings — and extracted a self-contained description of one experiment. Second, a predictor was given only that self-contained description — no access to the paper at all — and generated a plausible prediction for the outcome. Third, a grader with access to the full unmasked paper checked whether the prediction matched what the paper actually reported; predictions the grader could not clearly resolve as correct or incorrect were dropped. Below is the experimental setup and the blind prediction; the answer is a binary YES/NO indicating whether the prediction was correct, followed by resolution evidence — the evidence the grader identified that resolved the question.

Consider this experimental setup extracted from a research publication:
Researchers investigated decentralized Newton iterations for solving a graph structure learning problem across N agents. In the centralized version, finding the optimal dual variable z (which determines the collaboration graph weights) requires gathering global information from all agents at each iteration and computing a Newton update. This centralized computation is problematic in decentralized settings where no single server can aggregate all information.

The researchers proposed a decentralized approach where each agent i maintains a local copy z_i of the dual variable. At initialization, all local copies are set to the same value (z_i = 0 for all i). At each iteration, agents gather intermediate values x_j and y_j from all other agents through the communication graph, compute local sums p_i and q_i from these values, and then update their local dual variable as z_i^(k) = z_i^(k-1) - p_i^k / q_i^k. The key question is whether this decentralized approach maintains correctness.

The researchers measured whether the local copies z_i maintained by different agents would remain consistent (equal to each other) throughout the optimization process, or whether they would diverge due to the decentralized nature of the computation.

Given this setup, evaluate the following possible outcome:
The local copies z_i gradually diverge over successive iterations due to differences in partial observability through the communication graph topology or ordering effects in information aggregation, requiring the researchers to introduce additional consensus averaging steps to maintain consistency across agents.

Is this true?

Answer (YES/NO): NO